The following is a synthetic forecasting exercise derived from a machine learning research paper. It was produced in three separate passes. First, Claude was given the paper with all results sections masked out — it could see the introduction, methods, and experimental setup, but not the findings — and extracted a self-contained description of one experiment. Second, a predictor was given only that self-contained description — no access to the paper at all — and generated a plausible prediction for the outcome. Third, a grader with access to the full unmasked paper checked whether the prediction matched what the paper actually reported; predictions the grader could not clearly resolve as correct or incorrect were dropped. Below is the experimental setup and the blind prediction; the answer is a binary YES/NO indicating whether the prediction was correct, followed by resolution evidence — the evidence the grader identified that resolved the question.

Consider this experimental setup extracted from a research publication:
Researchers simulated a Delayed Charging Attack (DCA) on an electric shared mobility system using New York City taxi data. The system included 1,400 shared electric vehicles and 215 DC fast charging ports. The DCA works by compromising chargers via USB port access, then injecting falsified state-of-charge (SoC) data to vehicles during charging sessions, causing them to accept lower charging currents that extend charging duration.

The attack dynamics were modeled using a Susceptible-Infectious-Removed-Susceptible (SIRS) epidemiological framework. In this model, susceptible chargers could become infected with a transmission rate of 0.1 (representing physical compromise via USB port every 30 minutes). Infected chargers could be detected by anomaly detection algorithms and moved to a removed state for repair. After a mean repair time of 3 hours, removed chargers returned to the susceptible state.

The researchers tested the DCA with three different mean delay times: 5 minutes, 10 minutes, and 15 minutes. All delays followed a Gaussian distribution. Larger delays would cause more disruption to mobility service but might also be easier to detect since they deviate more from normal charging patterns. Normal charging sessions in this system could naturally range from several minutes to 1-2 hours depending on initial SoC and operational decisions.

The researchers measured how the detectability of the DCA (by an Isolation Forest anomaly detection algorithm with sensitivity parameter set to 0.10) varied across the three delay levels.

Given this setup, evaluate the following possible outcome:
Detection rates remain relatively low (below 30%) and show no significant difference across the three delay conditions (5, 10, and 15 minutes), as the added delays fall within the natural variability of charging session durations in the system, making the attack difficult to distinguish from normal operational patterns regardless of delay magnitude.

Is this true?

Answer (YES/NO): NO